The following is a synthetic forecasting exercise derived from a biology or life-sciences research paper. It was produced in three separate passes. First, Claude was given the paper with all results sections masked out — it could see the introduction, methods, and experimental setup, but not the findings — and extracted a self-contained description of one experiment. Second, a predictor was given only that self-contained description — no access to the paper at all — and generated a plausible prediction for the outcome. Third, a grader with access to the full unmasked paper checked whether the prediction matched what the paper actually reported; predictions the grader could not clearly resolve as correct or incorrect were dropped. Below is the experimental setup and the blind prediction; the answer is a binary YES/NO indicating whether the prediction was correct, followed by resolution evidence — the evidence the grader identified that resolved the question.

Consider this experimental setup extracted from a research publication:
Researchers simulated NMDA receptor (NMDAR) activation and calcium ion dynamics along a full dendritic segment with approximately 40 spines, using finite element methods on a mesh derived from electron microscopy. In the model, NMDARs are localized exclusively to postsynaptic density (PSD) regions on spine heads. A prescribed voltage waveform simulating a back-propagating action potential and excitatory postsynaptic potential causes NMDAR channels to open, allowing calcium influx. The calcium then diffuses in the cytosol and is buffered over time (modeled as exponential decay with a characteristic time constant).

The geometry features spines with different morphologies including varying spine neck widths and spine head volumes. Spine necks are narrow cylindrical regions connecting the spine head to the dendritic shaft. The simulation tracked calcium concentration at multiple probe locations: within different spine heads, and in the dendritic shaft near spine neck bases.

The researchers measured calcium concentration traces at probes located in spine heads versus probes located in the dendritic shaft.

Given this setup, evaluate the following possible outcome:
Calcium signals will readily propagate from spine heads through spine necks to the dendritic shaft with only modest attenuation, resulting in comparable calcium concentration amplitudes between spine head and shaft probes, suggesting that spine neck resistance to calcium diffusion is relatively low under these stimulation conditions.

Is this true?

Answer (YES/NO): NO